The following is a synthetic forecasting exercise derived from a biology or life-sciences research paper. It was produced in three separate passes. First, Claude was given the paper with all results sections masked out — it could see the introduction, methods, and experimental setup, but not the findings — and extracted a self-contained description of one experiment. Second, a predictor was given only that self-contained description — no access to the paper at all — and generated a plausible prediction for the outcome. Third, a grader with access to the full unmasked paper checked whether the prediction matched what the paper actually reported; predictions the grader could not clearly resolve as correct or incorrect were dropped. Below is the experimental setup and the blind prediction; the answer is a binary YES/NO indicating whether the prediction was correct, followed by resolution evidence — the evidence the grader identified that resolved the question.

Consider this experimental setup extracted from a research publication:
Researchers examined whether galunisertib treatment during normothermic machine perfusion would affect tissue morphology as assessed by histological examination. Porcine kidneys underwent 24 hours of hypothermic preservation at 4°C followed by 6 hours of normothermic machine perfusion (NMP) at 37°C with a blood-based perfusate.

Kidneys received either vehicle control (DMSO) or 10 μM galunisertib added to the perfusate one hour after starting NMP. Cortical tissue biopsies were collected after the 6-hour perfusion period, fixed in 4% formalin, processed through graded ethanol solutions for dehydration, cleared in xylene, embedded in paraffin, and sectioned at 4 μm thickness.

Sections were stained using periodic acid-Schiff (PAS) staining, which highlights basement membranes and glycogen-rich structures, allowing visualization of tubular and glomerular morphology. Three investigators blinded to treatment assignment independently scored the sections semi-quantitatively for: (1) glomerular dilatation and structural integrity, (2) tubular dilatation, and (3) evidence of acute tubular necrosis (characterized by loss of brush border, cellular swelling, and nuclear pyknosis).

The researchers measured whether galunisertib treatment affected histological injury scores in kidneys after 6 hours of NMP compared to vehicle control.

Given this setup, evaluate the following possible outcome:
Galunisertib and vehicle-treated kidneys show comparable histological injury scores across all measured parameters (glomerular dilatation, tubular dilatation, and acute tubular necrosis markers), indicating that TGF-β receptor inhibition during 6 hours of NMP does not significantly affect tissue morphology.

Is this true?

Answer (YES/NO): YES